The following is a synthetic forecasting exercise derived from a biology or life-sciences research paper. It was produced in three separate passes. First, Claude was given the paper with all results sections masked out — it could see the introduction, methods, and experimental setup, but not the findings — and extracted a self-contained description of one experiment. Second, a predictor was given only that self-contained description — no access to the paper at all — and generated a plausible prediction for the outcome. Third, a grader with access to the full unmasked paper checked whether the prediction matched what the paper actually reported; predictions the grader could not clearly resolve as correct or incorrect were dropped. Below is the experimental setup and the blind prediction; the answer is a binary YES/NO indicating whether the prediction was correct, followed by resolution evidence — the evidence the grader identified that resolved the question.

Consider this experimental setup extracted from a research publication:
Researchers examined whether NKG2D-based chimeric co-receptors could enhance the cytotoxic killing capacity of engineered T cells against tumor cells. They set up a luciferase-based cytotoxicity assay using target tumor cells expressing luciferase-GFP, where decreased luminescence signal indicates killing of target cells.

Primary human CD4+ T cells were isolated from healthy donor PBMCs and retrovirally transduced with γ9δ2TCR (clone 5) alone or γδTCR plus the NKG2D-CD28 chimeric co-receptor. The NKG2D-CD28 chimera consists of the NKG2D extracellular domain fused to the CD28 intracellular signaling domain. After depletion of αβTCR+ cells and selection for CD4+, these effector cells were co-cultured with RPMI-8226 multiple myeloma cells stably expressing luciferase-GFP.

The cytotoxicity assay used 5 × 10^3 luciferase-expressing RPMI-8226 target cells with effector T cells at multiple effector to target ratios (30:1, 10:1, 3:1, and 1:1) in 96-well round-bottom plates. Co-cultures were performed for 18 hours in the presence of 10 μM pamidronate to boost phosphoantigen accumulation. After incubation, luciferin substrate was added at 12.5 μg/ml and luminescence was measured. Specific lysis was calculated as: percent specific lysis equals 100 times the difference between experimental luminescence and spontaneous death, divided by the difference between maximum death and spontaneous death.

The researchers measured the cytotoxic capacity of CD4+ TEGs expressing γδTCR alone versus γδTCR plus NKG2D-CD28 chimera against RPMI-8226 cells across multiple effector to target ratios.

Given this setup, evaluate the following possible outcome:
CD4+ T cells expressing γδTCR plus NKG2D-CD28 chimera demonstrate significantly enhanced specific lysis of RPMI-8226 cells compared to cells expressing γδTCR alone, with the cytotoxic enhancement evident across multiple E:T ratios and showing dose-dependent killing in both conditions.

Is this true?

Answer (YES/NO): NO